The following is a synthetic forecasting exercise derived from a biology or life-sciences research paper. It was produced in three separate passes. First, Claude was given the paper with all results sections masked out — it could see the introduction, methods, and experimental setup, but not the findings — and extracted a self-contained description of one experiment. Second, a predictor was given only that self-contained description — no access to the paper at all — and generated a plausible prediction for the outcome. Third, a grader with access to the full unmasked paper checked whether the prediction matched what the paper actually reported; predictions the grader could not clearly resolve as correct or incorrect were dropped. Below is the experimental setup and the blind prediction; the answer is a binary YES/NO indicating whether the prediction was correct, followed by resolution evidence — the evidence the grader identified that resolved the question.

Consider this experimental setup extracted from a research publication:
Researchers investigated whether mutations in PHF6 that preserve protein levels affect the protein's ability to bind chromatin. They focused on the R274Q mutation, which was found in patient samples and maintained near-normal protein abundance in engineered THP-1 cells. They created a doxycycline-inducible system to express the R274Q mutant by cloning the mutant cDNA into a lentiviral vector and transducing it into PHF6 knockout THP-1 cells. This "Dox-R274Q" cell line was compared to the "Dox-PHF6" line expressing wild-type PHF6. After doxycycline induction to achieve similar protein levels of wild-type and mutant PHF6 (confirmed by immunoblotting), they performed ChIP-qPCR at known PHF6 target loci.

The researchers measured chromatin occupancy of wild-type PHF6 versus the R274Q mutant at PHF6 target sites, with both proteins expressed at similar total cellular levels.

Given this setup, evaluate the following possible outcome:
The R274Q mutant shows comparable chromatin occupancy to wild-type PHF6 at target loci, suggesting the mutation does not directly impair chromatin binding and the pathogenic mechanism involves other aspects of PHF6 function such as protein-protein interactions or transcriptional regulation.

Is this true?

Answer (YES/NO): NO